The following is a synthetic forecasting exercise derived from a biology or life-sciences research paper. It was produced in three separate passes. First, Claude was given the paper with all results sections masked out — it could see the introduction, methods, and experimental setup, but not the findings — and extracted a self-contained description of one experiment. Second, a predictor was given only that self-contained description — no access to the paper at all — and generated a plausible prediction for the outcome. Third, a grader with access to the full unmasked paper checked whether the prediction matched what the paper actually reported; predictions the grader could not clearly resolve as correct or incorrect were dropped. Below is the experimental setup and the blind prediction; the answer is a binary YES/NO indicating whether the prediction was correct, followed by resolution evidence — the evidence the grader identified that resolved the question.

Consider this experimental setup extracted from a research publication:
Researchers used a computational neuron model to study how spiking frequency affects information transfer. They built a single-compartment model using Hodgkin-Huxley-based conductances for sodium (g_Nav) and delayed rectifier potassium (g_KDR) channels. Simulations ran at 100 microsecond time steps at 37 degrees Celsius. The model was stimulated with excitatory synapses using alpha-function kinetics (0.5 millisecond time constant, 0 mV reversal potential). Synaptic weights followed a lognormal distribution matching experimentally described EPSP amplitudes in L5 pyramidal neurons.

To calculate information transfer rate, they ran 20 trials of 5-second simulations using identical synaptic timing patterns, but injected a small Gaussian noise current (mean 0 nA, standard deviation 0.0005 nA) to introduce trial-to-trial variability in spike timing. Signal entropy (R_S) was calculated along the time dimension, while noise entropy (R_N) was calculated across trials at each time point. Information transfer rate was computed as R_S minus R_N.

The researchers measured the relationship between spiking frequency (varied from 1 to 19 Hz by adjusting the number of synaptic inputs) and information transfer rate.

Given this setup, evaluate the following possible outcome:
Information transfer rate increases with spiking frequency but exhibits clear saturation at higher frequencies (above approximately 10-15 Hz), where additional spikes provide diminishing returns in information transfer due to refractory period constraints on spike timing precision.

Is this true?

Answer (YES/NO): NO